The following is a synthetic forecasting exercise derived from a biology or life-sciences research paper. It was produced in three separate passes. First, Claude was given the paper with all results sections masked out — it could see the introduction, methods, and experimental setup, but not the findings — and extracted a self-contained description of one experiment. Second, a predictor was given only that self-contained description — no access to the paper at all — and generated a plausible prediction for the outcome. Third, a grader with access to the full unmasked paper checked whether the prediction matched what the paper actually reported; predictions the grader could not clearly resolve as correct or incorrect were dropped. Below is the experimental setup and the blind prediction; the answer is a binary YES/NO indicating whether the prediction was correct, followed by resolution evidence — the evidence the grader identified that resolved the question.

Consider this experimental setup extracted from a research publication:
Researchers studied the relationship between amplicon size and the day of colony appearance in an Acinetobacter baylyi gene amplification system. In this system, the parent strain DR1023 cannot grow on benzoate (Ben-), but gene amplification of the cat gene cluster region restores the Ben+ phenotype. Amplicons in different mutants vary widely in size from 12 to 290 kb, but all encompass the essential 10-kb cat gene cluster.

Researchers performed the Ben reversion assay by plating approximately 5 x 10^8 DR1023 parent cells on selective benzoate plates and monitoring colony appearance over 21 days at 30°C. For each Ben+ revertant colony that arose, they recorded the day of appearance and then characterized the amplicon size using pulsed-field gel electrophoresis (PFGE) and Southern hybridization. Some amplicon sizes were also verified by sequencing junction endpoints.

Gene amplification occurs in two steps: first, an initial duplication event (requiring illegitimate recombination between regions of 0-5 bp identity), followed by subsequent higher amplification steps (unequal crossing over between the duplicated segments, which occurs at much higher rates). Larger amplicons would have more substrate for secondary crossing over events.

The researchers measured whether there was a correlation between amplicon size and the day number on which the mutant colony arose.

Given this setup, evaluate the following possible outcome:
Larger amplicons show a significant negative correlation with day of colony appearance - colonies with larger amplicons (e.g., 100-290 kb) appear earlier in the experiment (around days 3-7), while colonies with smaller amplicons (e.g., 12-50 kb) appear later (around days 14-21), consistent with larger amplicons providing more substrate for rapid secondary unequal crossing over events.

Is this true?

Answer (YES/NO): NO